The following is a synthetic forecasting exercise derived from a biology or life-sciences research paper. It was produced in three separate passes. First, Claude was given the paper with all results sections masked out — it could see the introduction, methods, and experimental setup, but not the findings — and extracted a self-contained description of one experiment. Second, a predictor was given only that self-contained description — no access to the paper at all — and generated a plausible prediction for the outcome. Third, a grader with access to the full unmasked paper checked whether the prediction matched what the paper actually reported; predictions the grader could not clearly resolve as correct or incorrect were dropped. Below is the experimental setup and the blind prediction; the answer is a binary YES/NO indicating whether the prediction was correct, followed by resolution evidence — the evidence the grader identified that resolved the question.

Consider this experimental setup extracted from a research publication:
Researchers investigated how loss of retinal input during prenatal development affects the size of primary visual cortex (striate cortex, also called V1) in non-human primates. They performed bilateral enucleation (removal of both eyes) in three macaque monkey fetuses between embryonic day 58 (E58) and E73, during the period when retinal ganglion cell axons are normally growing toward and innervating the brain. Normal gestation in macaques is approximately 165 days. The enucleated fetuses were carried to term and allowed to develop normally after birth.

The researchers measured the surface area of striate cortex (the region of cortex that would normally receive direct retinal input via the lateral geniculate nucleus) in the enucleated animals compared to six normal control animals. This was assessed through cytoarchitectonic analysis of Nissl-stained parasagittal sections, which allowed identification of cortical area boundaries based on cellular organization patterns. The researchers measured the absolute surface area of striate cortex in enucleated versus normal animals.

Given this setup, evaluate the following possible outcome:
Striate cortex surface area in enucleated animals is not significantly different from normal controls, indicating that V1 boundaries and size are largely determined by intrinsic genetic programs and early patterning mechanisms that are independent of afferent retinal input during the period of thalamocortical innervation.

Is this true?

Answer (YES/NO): NO